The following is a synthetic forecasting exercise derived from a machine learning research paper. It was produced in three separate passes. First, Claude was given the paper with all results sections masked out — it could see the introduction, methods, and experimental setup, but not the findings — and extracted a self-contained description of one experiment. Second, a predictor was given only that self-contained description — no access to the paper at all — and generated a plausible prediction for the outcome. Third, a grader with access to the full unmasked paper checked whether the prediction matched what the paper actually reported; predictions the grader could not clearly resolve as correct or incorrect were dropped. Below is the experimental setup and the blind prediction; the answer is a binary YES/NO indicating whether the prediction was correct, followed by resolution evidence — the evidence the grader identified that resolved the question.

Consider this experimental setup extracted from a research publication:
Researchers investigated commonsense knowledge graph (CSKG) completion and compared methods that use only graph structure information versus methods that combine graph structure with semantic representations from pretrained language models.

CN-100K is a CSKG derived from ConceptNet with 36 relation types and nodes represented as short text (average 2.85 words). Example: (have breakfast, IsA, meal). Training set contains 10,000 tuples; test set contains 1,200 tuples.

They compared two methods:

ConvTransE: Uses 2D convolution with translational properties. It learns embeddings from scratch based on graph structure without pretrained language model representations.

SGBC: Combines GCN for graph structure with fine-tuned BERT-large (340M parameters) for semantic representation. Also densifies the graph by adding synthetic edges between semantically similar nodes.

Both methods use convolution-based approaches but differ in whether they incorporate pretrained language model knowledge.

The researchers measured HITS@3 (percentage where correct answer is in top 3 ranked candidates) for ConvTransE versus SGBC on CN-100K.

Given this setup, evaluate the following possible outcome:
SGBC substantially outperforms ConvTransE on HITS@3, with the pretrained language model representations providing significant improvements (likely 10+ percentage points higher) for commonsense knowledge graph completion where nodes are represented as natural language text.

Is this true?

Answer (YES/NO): YES